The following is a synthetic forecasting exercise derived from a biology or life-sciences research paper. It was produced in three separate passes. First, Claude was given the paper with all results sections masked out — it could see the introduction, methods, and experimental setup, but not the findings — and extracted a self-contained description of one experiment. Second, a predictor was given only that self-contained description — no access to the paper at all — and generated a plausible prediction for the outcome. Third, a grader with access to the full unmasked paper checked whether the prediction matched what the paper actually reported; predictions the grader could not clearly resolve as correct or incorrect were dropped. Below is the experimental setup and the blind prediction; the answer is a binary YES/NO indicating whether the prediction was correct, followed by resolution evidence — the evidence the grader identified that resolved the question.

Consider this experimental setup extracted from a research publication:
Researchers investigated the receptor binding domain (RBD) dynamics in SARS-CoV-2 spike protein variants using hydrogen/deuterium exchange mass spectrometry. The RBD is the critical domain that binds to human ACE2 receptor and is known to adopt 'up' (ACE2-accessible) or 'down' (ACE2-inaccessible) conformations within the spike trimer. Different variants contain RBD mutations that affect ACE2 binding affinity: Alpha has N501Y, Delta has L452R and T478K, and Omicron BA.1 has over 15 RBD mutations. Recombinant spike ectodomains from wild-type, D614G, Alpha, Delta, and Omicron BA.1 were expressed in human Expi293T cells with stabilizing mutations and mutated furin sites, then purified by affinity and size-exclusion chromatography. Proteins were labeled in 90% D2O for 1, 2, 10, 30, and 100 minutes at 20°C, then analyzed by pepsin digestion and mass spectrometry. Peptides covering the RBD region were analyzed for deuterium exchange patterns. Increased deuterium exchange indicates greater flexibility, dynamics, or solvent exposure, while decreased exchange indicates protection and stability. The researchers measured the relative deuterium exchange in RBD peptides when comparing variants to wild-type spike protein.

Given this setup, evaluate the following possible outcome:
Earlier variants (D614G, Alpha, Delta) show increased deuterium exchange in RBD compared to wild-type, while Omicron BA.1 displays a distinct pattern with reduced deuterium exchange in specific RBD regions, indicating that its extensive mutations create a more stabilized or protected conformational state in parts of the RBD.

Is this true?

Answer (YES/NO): NO